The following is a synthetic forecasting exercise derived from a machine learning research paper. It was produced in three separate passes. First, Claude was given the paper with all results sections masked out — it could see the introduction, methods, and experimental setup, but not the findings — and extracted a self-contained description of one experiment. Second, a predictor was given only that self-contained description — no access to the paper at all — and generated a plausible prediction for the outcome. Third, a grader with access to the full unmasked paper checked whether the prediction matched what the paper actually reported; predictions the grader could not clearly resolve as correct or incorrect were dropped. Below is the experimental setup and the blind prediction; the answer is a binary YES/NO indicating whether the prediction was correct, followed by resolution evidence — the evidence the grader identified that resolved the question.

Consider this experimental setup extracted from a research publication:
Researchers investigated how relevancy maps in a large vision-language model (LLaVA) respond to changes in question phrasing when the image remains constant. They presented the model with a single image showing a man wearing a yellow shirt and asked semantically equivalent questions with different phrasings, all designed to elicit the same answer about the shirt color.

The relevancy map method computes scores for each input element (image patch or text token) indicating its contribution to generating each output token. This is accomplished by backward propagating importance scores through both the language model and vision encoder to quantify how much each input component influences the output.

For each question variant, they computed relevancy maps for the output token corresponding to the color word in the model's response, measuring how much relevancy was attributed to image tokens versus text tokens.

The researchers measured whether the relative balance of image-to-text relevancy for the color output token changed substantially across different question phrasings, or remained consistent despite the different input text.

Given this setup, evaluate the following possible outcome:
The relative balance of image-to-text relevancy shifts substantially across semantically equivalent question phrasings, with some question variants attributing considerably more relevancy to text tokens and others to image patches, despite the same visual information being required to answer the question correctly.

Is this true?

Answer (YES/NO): NO